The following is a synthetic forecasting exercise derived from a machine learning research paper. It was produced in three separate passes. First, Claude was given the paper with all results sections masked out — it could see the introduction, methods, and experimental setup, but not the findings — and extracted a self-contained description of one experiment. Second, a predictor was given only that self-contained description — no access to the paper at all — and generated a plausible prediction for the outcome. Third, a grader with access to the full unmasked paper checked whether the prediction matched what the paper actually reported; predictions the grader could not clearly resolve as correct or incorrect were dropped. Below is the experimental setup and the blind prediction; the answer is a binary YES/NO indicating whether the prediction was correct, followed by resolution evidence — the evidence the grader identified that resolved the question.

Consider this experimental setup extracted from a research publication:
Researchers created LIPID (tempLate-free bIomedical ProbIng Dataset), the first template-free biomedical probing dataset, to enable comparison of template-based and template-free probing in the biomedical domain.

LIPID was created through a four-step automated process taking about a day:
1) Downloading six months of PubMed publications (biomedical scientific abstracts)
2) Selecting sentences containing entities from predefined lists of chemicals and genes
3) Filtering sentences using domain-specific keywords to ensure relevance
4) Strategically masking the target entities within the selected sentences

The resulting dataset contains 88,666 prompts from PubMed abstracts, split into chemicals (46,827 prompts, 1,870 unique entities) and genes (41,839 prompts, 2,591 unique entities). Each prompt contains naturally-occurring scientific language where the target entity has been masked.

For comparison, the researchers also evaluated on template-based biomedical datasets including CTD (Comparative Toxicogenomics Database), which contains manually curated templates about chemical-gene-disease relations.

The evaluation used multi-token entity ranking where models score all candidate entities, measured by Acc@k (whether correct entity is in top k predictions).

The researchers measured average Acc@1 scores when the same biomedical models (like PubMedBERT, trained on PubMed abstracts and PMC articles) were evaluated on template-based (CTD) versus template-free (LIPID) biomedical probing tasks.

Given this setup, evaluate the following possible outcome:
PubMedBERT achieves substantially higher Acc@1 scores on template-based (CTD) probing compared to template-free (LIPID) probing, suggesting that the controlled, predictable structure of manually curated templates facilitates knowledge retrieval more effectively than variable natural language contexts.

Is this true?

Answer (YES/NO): NO